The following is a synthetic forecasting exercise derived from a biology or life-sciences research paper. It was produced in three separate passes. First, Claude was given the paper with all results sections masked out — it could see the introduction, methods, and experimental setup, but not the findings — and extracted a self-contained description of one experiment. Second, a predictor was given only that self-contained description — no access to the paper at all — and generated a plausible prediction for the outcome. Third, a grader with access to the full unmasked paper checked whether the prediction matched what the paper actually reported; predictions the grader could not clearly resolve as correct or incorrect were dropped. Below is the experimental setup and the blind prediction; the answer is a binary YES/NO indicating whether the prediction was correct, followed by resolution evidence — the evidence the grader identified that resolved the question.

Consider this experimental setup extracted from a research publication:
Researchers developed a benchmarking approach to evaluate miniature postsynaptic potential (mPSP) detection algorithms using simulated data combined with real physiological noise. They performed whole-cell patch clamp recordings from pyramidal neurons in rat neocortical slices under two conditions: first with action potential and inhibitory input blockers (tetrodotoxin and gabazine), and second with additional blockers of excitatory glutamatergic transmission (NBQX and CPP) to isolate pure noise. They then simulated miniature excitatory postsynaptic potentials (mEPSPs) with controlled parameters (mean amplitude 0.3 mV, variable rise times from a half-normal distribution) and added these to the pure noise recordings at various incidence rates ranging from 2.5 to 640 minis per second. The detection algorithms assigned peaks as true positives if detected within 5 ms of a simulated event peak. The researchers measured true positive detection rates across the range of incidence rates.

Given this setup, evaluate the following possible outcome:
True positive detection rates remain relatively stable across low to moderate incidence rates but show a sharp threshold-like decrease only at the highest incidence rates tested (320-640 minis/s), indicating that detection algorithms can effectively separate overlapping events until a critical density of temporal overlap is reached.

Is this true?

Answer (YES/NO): NO